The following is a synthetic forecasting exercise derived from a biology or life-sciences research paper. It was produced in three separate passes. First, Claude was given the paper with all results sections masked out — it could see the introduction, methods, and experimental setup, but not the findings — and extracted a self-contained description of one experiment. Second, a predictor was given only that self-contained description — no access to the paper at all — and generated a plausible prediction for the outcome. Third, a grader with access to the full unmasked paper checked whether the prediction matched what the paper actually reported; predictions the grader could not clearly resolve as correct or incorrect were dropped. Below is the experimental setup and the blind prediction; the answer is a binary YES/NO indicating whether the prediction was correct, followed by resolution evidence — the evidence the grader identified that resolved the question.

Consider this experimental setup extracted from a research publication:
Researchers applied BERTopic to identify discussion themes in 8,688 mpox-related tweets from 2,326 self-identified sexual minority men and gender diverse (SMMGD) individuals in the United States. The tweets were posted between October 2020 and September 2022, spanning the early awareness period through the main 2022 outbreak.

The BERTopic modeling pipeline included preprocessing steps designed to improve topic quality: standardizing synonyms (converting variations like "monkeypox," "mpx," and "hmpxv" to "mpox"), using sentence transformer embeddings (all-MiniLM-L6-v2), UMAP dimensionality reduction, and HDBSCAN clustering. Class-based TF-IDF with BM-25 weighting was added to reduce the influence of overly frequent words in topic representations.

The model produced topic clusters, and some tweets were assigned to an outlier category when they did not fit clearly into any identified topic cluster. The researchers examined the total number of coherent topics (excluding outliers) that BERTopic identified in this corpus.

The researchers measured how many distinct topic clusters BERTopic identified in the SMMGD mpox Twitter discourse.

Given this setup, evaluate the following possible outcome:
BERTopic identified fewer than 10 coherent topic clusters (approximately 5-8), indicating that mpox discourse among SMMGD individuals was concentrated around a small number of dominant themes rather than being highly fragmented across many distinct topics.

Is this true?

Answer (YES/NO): NO